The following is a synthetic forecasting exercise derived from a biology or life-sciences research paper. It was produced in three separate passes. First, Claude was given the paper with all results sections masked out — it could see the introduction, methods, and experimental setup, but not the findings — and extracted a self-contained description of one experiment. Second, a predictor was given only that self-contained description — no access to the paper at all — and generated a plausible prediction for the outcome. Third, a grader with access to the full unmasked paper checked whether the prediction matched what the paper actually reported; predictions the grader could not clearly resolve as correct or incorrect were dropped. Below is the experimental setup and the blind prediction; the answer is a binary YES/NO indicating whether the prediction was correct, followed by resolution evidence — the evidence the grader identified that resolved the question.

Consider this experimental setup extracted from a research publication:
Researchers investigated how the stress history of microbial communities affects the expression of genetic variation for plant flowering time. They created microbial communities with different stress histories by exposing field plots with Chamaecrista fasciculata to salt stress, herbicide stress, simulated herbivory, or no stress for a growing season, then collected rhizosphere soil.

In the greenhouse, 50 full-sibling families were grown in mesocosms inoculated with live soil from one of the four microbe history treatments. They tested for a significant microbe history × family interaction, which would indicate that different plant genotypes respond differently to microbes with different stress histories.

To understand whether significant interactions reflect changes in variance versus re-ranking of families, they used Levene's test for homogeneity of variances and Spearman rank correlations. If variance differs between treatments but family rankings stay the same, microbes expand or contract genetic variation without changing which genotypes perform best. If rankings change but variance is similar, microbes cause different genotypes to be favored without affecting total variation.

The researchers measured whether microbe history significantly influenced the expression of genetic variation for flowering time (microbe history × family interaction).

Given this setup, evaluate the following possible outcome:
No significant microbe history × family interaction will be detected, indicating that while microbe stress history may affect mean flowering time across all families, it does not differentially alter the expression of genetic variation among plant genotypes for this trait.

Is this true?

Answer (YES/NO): NO